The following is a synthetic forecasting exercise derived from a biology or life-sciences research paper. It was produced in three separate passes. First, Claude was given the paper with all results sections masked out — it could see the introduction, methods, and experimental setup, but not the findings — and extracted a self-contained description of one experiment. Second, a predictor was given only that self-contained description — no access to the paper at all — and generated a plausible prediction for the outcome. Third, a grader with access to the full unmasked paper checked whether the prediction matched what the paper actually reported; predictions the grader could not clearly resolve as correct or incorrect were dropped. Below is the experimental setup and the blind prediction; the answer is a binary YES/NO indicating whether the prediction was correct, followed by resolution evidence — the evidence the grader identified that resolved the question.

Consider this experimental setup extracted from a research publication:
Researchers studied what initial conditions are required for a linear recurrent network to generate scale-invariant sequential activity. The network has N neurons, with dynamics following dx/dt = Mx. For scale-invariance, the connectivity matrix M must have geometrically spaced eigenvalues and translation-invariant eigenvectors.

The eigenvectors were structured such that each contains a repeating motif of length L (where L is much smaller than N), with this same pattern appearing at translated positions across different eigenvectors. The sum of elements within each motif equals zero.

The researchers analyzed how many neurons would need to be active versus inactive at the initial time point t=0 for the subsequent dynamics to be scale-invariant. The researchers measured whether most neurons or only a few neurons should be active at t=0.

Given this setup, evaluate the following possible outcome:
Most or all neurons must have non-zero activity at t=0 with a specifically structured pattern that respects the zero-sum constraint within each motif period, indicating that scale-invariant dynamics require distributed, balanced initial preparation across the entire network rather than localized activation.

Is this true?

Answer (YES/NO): NO